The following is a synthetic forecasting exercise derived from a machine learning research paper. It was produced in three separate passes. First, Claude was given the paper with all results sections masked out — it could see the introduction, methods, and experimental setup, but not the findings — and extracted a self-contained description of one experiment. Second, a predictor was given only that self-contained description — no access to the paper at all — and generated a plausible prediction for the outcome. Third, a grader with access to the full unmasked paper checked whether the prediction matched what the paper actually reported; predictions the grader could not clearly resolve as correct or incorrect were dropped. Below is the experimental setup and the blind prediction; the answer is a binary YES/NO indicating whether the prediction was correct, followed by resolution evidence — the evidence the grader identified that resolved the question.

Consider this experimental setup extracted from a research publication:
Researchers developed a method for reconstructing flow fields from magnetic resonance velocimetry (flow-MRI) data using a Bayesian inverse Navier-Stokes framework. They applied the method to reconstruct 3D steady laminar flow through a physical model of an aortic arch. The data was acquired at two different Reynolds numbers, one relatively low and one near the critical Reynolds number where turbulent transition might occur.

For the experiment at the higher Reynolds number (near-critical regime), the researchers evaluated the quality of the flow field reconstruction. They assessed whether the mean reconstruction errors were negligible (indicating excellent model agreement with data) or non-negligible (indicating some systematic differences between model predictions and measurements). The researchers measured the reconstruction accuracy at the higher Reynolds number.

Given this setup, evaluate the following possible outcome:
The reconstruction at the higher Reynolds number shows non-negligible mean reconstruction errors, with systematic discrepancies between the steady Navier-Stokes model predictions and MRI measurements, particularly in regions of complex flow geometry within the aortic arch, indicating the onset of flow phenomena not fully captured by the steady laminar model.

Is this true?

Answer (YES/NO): YES